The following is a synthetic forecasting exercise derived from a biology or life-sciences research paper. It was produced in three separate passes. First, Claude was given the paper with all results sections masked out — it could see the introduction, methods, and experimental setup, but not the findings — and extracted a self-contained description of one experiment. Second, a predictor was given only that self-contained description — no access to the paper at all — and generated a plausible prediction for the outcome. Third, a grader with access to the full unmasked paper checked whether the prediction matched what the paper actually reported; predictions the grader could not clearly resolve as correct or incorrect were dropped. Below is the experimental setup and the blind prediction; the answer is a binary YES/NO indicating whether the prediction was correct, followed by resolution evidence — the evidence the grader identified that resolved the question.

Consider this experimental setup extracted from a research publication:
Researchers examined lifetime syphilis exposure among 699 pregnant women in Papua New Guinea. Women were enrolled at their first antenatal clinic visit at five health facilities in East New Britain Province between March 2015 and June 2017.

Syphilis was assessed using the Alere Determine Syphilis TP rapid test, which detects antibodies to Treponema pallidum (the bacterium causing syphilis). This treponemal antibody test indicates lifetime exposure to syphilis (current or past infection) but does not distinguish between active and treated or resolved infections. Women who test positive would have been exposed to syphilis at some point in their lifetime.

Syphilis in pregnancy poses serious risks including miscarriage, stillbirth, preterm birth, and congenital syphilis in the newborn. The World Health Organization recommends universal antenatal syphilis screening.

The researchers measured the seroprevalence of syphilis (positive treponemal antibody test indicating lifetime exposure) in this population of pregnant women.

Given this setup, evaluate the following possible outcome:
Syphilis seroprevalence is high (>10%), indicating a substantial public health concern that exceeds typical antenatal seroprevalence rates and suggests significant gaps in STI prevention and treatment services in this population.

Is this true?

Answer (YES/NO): YES